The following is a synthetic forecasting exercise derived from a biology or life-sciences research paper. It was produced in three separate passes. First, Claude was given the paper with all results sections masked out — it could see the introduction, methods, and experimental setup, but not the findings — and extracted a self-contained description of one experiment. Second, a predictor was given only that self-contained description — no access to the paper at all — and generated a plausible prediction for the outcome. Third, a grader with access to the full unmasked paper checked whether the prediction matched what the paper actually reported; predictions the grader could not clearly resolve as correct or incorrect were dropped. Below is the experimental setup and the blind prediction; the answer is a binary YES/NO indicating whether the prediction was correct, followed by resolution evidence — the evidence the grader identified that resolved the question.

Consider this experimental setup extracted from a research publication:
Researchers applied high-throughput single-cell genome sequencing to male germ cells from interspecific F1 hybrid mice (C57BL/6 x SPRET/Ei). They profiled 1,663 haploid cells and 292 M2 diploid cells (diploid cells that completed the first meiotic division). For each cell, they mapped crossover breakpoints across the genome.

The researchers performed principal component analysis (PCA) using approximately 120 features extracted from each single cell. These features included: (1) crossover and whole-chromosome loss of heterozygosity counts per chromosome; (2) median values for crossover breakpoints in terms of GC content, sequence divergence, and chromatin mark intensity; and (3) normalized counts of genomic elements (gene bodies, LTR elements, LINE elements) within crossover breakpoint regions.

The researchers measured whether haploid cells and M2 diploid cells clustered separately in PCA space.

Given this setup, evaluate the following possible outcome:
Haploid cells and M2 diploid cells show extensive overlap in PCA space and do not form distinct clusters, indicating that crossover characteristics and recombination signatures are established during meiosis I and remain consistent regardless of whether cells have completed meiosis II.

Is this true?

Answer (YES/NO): NO